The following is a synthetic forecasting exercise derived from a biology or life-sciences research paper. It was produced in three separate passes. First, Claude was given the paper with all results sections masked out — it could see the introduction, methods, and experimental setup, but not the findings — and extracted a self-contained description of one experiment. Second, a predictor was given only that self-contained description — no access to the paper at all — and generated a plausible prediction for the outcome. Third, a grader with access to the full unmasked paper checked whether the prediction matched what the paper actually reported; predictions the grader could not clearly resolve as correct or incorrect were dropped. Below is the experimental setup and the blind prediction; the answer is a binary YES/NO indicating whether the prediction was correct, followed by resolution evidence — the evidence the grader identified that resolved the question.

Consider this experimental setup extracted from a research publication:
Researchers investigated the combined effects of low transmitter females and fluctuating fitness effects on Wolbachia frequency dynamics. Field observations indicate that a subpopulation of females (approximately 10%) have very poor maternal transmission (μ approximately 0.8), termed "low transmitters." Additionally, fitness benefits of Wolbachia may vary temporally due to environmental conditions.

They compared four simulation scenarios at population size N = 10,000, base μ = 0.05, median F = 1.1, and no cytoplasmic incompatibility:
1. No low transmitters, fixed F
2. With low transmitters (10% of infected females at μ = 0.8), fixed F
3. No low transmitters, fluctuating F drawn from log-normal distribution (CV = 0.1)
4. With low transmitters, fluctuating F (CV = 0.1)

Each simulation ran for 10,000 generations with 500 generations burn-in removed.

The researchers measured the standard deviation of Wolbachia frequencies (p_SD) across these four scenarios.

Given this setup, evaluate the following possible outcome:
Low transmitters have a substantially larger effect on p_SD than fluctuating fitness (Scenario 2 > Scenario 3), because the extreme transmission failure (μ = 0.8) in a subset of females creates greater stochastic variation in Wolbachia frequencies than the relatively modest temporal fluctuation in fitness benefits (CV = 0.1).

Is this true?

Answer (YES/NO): NO